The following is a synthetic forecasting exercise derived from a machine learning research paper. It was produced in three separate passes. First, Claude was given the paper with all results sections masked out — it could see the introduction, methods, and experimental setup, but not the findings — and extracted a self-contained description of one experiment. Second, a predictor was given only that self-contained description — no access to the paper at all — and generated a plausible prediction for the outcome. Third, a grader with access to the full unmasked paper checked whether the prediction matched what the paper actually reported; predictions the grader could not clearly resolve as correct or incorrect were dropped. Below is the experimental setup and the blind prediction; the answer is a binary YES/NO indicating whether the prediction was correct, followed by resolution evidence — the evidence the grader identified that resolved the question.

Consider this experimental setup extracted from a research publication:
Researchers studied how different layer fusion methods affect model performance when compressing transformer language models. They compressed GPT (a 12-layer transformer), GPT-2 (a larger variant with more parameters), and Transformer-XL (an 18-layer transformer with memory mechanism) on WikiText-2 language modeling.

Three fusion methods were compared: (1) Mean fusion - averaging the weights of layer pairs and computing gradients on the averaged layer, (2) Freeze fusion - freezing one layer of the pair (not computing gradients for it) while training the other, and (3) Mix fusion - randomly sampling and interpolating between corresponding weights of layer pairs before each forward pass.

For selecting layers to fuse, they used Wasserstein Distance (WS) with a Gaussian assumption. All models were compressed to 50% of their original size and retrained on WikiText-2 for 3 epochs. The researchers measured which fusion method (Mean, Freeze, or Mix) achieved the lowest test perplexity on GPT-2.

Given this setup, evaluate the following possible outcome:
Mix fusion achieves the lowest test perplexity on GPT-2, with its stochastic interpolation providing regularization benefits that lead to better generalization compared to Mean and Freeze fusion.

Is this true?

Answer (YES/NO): YES